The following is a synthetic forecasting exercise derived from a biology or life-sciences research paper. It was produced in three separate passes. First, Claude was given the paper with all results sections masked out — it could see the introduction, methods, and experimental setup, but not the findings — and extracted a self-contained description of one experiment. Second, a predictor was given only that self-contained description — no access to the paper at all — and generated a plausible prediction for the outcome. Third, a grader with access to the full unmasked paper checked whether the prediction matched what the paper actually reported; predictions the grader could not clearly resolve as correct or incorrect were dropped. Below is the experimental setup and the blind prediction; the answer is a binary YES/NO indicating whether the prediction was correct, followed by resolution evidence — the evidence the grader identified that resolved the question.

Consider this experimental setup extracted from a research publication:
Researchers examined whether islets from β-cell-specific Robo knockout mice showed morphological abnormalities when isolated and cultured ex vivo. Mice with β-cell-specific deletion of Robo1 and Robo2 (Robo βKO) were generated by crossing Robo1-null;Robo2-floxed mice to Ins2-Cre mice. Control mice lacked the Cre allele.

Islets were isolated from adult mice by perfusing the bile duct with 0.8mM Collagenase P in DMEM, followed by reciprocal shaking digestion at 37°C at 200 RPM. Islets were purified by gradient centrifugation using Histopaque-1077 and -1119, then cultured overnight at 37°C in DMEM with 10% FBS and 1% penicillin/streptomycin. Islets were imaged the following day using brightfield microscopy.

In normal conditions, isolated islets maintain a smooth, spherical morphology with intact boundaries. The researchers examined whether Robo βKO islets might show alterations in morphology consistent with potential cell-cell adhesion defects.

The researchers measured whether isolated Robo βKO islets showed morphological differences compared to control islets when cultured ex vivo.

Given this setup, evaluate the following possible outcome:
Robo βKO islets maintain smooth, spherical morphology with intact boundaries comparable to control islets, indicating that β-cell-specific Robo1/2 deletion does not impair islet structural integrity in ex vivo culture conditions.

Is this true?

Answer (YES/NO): NO